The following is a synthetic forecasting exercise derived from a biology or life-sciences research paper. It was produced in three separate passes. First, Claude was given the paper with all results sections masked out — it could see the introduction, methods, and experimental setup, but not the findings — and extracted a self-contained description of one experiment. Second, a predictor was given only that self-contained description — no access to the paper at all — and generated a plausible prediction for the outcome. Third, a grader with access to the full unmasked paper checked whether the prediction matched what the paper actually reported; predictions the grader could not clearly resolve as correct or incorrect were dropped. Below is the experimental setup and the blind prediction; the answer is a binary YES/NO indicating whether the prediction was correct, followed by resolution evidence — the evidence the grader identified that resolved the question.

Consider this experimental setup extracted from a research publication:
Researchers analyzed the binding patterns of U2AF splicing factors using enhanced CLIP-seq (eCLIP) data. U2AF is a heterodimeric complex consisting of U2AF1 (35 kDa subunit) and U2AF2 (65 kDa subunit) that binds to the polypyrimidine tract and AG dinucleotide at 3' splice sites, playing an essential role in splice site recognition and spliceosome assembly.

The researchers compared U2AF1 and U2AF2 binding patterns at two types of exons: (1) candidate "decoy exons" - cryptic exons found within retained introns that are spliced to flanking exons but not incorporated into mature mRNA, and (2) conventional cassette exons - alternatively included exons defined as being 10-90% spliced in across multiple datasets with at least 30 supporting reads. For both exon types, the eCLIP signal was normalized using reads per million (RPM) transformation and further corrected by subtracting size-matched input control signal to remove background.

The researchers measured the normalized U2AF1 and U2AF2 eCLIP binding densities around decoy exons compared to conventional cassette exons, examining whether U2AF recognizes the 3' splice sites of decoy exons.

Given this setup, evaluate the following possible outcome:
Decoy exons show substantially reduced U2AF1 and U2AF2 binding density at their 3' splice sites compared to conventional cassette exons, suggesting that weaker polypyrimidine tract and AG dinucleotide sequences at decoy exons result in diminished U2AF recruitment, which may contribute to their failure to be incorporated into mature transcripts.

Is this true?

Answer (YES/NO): NO